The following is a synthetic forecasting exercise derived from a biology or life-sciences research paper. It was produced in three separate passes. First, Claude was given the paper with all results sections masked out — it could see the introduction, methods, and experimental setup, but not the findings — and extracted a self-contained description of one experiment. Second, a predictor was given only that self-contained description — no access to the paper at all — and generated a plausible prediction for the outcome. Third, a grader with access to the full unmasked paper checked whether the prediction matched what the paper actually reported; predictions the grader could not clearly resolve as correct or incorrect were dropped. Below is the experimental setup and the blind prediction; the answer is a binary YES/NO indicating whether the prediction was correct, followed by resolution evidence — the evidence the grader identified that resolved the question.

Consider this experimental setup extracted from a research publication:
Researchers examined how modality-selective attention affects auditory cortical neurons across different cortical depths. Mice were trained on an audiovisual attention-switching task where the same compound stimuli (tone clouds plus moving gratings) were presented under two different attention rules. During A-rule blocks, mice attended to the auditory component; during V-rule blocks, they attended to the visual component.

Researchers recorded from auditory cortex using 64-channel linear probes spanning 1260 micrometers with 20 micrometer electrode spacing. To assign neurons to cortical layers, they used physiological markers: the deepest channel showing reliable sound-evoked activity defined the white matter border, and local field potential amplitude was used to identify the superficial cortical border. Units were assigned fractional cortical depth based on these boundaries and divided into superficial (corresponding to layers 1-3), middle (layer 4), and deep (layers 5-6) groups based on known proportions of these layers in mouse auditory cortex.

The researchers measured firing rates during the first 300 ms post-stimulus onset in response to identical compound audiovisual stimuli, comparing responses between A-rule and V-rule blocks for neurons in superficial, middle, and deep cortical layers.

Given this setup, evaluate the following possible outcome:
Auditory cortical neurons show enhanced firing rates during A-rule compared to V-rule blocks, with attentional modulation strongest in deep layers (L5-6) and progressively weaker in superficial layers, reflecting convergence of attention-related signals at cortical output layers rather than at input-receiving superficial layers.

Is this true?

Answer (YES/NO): NO